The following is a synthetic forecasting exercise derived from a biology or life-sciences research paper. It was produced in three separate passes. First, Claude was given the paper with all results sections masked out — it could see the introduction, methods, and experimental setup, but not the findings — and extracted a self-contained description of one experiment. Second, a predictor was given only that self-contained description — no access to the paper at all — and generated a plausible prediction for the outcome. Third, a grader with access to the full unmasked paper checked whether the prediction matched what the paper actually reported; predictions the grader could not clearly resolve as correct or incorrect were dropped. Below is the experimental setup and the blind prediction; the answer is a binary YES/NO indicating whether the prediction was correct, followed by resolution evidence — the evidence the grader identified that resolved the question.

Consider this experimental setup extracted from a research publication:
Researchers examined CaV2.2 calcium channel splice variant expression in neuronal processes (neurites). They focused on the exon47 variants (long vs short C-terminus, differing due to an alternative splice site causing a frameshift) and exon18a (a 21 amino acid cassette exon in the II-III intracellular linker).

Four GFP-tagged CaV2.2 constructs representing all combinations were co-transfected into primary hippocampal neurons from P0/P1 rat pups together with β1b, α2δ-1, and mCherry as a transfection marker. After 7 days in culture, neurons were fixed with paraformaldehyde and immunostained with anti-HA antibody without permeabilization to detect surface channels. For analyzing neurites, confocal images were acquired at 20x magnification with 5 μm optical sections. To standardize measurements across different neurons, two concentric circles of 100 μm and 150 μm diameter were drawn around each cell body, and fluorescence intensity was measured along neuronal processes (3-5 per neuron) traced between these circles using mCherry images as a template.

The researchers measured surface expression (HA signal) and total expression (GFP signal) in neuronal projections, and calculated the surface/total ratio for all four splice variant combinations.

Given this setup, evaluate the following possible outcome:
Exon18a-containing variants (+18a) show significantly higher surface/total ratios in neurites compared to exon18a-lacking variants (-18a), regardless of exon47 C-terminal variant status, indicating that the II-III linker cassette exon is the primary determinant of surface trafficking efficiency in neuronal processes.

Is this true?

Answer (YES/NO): NO